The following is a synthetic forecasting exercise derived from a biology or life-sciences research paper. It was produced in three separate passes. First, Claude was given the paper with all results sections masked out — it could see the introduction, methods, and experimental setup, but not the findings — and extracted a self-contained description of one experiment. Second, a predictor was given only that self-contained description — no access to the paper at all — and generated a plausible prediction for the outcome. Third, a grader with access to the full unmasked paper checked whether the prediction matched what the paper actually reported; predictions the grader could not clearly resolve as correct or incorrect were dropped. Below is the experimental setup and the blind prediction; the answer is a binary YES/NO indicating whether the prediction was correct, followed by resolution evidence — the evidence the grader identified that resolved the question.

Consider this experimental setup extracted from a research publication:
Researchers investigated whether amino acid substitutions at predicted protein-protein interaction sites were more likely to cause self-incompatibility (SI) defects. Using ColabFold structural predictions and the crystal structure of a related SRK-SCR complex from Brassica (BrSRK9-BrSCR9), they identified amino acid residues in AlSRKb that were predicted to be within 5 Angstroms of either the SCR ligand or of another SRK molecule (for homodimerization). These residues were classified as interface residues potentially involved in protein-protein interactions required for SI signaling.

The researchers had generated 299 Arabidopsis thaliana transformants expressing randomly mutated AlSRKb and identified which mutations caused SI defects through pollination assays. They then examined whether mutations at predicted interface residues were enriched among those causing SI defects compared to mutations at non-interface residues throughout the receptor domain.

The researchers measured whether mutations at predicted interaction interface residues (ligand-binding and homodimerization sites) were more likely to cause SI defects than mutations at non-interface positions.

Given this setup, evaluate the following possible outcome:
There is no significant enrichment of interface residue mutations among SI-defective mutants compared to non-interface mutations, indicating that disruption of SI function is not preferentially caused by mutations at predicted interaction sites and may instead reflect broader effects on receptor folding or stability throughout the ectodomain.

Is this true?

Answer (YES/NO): YES